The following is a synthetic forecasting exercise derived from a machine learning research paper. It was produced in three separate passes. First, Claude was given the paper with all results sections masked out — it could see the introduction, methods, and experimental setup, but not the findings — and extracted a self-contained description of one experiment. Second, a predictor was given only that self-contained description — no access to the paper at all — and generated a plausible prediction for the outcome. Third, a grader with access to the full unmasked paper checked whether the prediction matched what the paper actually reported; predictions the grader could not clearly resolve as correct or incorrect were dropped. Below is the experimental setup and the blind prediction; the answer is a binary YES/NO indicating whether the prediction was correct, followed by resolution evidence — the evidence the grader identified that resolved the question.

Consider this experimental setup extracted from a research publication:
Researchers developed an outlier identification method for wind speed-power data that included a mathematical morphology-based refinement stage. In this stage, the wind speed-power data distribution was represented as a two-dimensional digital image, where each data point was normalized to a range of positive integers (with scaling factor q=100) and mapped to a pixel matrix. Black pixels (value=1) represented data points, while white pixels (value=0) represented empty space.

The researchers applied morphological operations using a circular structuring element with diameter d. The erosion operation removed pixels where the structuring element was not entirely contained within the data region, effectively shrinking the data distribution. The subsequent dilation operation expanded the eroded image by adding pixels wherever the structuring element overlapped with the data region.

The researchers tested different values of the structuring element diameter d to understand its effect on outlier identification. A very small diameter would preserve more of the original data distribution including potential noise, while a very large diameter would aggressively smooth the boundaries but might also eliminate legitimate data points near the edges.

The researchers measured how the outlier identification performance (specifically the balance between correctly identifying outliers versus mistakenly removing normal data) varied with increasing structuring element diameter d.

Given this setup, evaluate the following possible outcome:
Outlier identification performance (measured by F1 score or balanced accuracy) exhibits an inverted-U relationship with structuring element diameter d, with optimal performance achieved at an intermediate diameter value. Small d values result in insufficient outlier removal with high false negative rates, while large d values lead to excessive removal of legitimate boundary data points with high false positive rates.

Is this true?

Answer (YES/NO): NO